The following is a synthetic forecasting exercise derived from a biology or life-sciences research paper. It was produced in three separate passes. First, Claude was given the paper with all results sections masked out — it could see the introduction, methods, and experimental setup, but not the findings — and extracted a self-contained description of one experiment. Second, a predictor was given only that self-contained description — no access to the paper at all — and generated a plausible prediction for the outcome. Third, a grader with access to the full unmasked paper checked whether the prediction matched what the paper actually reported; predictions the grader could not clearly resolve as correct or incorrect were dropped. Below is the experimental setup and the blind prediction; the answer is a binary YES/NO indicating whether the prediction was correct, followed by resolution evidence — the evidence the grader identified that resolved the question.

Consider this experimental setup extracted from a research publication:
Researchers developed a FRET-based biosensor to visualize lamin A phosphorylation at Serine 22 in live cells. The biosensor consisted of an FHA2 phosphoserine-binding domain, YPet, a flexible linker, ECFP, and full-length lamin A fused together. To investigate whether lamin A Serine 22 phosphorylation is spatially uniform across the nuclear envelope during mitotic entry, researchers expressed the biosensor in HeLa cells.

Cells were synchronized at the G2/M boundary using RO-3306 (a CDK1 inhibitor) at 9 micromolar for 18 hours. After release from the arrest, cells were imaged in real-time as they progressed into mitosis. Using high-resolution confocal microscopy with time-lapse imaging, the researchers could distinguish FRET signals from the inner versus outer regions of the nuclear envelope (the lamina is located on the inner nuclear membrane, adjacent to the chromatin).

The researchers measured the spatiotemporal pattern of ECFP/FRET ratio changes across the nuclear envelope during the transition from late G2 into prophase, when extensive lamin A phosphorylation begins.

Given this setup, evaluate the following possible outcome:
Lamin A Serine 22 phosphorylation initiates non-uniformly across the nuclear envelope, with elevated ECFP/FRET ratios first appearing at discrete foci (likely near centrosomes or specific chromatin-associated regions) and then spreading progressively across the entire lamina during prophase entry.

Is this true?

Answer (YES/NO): NO